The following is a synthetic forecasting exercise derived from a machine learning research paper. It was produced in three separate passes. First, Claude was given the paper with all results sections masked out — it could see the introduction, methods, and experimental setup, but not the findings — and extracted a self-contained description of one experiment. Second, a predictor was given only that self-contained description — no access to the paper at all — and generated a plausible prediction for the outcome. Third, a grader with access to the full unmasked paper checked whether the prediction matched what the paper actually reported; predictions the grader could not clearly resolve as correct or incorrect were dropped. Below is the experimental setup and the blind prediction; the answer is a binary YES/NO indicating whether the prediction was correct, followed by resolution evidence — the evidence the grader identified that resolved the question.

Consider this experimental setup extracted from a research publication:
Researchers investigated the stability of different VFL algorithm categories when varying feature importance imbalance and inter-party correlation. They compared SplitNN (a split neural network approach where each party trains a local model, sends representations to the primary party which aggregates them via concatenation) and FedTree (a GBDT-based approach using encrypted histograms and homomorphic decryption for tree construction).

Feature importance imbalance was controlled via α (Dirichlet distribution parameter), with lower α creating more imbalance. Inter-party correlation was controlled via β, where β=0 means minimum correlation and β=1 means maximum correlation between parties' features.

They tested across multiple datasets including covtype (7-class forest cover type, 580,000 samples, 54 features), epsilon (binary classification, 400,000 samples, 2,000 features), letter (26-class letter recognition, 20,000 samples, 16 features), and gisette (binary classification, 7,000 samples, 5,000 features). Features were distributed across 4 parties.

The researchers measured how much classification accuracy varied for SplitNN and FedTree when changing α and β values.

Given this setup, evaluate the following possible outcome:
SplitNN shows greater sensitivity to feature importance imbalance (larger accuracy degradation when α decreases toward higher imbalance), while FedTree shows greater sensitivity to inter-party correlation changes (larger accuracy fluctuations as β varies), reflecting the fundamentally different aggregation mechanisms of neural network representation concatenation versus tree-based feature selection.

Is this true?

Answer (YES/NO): NO